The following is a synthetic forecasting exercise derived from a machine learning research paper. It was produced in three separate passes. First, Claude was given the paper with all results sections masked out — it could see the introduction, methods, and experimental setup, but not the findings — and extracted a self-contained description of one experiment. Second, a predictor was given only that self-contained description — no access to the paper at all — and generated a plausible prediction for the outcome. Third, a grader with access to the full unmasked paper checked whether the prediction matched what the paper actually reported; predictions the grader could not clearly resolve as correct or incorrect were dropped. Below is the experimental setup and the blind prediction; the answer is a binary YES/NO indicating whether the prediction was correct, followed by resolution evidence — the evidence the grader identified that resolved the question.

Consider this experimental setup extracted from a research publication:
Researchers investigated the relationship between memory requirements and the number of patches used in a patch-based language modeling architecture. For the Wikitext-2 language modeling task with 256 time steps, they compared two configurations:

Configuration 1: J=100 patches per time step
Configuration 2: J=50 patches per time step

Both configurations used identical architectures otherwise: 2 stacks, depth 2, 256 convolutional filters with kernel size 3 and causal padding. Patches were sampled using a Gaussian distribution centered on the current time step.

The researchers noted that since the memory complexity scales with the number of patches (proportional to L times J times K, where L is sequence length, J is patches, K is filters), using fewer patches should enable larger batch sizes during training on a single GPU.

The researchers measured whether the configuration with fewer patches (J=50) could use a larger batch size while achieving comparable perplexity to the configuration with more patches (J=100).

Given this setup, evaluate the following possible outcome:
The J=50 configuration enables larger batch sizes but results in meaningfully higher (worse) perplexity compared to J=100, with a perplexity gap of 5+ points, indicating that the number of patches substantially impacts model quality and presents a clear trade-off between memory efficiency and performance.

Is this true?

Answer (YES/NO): NO